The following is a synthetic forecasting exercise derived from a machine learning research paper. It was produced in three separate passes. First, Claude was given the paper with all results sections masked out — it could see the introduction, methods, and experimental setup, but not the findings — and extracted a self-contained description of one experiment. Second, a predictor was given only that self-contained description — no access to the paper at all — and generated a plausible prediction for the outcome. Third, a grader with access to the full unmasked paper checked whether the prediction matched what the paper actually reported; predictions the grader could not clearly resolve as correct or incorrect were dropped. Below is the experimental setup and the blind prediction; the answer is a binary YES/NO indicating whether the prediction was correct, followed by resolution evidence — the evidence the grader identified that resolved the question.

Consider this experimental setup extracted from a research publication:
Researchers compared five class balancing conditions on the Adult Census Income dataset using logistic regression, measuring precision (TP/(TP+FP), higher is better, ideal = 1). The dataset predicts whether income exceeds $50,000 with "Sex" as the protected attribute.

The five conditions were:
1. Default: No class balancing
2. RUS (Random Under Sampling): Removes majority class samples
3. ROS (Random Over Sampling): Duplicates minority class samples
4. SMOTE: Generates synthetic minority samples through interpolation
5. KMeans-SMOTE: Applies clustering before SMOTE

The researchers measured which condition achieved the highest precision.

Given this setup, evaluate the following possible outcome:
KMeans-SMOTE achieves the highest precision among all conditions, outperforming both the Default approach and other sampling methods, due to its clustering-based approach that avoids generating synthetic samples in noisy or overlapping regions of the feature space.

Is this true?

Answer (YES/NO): NO